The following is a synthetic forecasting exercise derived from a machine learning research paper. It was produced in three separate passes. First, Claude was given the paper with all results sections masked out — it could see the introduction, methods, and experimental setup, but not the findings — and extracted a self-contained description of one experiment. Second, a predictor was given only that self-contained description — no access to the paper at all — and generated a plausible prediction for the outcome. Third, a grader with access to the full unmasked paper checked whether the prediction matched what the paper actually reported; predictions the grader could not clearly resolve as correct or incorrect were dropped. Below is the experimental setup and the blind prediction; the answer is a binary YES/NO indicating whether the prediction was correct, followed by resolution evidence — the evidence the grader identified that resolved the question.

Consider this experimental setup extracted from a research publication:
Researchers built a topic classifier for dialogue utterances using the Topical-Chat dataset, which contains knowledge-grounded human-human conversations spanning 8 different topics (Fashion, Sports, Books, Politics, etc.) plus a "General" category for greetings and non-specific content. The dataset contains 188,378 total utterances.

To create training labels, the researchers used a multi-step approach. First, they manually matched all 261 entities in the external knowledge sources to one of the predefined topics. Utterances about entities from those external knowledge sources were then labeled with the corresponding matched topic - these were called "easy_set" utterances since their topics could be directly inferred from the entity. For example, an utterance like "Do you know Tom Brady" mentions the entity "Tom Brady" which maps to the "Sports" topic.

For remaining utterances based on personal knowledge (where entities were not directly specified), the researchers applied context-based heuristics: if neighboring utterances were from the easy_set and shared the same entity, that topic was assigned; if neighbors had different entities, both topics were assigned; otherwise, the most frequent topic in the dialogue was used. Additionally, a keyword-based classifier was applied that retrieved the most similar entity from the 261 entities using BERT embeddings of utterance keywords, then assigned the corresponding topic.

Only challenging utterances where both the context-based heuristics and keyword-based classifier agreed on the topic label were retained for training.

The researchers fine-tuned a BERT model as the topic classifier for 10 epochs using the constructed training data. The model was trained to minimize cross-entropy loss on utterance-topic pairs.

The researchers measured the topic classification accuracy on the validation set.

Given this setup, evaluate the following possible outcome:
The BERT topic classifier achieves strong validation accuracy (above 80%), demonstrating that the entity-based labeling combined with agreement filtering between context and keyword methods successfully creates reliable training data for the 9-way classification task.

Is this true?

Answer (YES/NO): YES